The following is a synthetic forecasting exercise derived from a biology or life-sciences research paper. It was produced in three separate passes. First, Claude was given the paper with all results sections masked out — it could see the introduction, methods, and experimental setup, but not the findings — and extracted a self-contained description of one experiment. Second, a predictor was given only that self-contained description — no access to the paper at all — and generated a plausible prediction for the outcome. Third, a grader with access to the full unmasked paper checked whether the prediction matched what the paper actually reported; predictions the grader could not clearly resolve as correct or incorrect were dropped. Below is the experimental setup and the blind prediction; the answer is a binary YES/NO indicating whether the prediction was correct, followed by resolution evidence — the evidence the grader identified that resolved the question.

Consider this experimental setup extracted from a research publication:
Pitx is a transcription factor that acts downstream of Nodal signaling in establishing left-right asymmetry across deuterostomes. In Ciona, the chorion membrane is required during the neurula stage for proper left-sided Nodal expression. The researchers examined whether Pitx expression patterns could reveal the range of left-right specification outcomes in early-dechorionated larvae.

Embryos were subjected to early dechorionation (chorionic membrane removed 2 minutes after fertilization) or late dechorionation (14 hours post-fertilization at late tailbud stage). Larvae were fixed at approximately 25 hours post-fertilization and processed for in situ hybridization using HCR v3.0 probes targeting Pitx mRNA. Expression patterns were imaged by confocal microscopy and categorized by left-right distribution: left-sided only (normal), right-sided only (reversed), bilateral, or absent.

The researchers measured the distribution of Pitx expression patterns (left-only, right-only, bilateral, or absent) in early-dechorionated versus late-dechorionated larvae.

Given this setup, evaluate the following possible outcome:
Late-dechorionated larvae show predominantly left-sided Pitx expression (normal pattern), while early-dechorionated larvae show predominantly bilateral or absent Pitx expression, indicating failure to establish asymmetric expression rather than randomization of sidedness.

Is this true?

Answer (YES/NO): YES